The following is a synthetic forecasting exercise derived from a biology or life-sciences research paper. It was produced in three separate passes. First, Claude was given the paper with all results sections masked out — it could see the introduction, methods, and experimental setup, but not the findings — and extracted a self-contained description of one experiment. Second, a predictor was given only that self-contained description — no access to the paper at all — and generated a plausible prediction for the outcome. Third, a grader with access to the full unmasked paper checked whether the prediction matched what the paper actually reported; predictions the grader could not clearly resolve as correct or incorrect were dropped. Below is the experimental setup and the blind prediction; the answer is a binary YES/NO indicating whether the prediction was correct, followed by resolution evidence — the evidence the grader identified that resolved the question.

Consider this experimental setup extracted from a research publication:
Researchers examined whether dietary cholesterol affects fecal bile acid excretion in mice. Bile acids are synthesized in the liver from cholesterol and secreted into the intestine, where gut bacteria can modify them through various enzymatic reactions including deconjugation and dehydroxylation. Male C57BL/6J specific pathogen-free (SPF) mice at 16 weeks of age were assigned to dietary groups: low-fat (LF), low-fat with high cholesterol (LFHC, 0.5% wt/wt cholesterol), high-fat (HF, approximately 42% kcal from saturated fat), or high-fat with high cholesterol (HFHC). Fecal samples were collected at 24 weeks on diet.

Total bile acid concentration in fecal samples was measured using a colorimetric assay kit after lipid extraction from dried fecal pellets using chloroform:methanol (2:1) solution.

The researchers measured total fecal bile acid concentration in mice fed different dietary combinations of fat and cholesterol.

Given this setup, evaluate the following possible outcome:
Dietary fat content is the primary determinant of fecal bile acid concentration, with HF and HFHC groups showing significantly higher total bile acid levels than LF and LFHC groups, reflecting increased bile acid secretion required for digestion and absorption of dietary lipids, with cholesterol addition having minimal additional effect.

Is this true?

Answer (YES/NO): NO